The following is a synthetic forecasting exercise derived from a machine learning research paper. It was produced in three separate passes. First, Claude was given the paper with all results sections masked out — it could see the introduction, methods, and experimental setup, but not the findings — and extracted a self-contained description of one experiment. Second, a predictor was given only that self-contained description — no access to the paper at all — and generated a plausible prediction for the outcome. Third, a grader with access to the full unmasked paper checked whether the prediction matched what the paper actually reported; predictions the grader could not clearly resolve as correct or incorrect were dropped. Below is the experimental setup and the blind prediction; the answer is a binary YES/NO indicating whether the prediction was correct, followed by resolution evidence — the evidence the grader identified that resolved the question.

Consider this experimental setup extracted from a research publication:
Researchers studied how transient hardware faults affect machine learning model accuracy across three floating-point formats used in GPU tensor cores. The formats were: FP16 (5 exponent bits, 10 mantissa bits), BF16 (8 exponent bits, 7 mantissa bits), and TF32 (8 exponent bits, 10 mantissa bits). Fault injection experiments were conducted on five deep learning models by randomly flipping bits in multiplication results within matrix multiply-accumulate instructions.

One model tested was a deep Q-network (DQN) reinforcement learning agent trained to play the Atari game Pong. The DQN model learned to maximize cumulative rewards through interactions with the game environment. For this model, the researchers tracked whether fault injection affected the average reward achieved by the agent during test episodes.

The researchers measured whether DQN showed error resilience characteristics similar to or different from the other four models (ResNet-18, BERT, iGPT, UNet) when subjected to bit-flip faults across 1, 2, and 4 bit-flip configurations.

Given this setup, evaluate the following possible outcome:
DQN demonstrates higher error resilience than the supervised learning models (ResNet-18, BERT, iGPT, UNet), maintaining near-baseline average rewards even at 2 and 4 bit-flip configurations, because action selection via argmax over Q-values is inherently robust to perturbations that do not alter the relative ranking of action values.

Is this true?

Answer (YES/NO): YES